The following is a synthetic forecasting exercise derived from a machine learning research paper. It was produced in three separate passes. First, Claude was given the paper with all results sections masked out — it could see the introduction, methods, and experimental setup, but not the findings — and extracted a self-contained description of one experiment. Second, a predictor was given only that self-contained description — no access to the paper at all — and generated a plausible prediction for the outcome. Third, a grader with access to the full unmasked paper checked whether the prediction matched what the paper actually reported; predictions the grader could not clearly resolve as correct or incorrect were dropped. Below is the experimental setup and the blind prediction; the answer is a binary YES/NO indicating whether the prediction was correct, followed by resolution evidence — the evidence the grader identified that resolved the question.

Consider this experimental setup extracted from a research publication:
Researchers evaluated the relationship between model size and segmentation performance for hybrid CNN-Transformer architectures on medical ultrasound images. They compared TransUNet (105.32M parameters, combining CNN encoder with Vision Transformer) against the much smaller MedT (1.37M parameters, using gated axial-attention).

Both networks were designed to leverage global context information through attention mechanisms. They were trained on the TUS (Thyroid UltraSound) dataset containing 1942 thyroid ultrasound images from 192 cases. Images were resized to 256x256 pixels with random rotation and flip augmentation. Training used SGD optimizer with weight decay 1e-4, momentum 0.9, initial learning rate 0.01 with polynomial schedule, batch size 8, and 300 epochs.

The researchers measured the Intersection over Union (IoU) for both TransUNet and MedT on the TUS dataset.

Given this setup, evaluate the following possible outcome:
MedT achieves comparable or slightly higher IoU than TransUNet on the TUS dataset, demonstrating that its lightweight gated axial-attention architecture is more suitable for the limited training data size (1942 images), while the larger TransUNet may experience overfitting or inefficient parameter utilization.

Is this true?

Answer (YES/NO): NO